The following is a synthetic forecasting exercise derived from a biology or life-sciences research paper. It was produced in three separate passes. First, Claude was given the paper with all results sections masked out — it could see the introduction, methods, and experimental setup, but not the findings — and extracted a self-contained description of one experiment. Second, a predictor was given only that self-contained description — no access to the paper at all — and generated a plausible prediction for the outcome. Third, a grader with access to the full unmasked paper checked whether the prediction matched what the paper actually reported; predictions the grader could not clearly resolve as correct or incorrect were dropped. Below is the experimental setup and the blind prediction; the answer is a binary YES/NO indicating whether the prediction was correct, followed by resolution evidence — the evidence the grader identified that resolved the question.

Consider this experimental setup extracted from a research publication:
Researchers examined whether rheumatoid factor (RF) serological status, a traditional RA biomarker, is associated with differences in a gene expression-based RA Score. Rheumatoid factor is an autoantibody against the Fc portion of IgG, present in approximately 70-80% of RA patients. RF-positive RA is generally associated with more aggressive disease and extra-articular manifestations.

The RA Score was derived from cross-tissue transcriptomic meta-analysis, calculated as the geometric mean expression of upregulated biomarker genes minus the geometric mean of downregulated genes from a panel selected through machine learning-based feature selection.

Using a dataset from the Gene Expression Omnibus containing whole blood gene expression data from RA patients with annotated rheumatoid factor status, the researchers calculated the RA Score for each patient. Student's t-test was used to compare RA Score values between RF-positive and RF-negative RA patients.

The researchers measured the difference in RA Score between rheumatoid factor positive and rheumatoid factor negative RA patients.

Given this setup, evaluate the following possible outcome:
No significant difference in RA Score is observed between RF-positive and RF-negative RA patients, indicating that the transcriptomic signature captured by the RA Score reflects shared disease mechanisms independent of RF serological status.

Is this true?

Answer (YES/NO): YES